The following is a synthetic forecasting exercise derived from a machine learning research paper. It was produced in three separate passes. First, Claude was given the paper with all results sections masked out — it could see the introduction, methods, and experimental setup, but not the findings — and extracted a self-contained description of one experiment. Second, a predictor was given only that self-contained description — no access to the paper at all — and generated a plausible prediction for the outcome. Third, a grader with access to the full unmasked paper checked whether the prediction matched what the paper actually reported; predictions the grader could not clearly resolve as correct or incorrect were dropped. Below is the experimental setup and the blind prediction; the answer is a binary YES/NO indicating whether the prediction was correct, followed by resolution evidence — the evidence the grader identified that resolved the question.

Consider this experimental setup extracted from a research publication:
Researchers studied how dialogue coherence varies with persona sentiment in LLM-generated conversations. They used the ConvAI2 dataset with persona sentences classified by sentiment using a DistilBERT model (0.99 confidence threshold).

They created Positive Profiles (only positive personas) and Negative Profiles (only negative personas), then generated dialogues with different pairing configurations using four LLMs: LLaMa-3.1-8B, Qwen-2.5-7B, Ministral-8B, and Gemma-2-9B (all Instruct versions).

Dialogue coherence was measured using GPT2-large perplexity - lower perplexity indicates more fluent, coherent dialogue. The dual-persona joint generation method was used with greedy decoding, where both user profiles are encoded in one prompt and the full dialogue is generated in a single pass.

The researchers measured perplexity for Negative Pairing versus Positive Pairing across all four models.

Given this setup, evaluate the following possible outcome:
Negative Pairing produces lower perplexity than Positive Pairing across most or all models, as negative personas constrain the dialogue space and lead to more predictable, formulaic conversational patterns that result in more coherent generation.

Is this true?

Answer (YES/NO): NO